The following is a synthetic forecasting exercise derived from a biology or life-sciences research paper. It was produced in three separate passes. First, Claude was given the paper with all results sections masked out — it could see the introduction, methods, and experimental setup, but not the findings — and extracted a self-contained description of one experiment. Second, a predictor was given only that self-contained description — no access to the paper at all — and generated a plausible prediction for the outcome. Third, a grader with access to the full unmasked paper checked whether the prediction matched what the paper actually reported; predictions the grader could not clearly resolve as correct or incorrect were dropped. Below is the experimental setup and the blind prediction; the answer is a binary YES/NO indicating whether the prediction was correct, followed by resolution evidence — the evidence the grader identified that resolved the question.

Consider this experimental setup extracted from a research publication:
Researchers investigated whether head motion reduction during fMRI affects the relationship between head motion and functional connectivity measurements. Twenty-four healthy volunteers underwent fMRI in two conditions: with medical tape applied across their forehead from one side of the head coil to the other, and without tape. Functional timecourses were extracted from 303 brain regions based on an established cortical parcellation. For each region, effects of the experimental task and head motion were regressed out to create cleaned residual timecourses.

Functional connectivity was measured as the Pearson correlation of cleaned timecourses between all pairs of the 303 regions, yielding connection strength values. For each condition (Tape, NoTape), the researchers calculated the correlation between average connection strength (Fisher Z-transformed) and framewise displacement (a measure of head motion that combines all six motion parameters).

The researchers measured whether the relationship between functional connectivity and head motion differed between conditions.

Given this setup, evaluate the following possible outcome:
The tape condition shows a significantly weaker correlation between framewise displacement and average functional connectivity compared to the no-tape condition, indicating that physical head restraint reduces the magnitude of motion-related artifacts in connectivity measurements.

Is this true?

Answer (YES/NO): NO